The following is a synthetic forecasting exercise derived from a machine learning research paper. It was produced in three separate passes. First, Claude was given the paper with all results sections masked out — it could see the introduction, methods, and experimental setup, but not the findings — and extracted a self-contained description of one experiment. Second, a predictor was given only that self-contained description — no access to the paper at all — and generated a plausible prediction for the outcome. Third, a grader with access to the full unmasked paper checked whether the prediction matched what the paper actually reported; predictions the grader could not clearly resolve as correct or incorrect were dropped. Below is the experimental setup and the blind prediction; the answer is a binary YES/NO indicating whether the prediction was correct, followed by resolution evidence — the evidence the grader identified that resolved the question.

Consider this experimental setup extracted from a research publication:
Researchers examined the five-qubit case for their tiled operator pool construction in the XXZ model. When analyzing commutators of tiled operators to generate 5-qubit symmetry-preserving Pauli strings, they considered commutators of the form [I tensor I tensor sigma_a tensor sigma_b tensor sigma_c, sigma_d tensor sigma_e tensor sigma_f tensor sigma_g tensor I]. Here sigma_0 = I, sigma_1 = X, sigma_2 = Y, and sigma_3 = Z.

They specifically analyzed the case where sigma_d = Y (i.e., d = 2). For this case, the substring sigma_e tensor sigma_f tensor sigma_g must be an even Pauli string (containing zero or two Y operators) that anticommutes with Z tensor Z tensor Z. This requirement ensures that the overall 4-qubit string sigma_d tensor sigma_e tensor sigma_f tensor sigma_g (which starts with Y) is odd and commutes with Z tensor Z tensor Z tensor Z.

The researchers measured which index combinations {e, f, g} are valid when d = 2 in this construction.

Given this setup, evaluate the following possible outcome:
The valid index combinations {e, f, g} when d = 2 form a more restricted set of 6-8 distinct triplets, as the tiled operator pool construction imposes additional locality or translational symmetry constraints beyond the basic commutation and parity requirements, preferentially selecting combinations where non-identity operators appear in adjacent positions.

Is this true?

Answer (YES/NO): NO